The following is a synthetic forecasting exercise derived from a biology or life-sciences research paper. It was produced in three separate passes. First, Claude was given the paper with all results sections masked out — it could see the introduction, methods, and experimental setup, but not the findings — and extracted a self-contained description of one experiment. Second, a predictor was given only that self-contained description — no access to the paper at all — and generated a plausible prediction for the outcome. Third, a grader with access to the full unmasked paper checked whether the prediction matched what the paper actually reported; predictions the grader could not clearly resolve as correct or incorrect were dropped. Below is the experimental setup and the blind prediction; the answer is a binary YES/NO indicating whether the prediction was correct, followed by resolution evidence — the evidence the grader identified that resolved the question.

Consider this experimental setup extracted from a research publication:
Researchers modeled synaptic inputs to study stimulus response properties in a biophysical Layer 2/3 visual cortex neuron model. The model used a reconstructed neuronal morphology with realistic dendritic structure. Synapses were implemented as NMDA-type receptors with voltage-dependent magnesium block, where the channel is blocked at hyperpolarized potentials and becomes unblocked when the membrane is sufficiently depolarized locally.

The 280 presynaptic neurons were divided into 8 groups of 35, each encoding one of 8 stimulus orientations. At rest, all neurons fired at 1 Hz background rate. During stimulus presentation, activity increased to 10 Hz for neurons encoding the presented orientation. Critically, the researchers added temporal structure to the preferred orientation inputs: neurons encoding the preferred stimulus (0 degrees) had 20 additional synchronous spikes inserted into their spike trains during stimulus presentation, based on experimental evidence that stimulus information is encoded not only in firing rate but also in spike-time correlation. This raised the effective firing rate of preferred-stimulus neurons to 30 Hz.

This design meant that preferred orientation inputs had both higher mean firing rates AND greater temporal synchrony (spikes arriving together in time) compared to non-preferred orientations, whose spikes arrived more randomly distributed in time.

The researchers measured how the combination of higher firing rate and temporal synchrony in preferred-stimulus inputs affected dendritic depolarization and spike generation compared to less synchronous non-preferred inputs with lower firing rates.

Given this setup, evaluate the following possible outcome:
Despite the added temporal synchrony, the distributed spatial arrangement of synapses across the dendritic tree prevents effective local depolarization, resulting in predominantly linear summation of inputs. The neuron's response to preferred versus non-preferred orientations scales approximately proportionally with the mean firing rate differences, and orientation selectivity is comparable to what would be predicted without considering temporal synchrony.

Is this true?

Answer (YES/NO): NO